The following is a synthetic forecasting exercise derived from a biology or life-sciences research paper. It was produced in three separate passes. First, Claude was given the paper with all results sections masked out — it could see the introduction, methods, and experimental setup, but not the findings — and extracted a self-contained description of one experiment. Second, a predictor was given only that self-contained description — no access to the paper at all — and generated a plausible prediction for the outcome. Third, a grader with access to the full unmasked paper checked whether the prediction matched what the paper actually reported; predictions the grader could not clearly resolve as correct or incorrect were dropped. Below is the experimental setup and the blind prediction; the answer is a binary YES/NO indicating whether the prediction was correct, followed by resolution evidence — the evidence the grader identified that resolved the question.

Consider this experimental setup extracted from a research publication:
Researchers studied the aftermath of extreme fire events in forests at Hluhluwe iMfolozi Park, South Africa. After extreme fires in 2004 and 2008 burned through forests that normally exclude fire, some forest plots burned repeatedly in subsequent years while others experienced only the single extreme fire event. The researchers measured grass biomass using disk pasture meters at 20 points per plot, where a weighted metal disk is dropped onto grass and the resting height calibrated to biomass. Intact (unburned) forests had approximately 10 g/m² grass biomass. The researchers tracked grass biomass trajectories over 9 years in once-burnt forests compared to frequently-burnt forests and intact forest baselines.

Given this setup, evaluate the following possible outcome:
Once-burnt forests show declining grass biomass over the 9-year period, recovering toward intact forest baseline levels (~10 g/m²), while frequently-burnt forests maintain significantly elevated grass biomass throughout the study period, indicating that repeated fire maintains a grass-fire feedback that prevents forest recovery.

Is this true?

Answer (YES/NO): YES